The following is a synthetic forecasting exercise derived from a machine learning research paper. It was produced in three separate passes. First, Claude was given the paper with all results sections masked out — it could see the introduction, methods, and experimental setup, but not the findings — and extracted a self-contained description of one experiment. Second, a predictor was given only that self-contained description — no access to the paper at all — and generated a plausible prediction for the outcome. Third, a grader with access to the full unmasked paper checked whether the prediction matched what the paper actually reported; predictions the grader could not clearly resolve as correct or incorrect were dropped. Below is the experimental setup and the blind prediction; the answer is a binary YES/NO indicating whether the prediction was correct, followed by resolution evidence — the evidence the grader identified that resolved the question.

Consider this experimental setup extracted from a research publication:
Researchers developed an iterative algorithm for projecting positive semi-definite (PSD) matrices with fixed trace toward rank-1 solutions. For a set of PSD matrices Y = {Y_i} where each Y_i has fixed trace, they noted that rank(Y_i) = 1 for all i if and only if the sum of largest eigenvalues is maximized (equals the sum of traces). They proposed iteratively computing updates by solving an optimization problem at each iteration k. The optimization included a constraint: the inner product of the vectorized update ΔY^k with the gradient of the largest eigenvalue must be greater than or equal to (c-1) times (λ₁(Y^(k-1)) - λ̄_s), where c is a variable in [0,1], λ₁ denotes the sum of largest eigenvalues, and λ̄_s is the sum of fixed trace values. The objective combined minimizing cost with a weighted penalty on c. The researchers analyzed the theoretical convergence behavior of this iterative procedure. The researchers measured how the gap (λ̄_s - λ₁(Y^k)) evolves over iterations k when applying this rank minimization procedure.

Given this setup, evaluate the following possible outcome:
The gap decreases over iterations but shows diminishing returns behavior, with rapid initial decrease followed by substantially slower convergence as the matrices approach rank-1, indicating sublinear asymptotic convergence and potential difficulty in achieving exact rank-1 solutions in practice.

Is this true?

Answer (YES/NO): NO